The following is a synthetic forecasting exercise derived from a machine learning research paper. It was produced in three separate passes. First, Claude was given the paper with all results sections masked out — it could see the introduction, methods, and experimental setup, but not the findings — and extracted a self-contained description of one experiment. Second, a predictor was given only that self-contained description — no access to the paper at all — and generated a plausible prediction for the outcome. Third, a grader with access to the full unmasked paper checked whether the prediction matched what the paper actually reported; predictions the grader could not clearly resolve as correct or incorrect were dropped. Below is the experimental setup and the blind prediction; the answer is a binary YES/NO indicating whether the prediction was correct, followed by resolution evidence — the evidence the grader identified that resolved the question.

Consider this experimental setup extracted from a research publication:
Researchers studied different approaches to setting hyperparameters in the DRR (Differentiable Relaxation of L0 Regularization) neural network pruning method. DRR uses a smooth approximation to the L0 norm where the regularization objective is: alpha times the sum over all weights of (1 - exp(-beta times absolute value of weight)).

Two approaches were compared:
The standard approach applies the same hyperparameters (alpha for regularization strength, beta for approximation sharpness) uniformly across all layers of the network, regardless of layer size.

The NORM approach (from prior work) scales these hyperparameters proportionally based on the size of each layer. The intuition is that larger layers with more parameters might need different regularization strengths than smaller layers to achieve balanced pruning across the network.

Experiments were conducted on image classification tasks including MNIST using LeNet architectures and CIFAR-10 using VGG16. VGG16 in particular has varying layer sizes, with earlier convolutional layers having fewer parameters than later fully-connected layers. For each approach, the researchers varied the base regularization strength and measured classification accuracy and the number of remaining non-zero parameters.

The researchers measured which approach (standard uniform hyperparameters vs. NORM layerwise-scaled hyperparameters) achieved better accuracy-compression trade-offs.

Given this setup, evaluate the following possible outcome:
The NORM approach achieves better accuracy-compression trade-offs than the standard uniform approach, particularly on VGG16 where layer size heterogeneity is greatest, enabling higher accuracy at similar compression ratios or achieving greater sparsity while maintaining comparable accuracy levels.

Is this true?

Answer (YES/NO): NO